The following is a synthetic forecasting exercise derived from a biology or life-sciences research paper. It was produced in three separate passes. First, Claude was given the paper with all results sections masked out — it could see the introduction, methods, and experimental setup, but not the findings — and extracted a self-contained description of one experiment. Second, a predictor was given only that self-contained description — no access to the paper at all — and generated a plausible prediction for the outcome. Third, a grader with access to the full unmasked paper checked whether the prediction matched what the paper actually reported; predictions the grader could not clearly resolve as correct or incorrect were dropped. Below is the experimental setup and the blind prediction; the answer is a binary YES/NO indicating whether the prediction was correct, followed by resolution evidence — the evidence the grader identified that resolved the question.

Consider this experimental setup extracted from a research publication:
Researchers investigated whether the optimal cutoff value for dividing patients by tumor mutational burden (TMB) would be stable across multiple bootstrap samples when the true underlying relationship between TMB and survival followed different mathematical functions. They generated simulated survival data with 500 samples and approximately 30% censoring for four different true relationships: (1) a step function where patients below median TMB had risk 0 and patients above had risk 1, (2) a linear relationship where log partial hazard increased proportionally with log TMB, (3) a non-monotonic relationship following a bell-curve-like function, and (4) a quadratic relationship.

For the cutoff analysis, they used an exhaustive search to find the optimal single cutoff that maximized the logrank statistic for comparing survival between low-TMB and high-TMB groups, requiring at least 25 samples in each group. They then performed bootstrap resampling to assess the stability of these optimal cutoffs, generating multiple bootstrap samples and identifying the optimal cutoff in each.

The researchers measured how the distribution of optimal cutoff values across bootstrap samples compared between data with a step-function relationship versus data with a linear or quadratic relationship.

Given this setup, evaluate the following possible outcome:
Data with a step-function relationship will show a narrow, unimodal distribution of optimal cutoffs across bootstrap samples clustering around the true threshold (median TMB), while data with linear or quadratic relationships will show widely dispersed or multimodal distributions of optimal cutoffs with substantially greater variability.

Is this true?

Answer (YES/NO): YES